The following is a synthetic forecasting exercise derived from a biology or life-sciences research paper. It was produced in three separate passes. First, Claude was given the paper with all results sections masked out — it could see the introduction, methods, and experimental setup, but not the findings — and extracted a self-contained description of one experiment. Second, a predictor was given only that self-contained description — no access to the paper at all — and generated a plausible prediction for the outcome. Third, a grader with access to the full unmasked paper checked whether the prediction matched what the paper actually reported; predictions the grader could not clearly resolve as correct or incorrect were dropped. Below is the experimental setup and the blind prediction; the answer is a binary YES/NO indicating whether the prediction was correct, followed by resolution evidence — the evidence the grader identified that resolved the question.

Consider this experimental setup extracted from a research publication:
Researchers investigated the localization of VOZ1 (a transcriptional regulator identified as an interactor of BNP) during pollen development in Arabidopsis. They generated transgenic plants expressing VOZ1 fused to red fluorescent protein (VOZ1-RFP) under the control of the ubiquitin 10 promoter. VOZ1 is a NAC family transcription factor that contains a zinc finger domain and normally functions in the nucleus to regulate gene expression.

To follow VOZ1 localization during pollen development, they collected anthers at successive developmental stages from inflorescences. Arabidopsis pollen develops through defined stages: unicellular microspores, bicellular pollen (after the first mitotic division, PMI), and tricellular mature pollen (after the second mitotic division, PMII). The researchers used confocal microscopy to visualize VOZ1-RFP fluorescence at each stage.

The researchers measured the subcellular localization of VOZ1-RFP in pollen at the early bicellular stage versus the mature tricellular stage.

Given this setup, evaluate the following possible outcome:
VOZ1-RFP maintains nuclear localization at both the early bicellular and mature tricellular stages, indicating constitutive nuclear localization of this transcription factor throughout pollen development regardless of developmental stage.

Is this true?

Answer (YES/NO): NO